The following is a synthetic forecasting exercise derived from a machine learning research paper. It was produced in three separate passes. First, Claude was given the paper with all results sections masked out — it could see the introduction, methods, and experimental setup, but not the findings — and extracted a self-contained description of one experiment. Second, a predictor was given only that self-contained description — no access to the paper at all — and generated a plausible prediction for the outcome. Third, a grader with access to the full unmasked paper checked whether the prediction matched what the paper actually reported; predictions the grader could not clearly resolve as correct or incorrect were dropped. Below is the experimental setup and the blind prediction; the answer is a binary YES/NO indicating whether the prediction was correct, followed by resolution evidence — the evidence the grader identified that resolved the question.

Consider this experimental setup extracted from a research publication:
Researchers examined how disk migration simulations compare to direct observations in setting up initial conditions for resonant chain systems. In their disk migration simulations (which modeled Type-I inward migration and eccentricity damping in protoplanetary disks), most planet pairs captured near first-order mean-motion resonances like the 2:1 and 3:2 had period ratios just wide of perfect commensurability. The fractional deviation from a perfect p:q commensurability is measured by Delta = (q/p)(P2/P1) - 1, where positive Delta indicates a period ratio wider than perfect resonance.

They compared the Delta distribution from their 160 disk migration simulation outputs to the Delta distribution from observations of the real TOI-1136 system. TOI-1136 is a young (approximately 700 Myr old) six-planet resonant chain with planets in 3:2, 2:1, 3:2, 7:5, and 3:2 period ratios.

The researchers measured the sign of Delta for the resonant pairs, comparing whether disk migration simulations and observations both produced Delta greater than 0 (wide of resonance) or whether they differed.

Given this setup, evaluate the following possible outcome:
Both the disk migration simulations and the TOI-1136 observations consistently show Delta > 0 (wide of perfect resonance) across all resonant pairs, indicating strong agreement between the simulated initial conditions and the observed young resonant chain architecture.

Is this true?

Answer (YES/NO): NO